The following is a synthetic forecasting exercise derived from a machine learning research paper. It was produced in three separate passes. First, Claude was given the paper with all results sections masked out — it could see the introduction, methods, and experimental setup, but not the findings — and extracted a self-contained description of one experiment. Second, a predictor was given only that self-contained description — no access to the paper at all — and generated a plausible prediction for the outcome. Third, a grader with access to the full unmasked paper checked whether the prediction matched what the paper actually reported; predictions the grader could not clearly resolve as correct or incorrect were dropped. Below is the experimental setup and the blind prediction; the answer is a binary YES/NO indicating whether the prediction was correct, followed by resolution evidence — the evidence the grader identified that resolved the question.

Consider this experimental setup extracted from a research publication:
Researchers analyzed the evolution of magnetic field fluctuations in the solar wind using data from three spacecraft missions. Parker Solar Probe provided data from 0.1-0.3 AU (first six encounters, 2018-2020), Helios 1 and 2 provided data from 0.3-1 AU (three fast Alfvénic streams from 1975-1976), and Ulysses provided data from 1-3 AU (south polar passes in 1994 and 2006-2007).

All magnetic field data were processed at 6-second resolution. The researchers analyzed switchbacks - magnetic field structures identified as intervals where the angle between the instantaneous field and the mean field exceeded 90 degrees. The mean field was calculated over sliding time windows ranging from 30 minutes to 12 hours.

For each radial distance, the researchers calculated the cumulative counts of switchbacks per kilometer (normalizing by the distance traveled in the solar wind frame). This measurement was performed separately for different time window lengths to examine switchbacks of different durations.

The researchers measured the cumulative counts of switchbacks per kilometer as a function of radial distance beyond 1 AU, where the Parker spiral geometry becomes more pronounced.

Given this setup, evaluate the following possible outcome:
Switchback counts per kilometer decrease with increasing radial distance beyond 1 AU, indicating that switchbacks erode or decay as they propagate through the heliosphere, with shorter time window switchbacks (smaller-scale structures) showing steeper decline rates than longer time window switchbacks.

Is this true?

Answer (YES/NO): NO